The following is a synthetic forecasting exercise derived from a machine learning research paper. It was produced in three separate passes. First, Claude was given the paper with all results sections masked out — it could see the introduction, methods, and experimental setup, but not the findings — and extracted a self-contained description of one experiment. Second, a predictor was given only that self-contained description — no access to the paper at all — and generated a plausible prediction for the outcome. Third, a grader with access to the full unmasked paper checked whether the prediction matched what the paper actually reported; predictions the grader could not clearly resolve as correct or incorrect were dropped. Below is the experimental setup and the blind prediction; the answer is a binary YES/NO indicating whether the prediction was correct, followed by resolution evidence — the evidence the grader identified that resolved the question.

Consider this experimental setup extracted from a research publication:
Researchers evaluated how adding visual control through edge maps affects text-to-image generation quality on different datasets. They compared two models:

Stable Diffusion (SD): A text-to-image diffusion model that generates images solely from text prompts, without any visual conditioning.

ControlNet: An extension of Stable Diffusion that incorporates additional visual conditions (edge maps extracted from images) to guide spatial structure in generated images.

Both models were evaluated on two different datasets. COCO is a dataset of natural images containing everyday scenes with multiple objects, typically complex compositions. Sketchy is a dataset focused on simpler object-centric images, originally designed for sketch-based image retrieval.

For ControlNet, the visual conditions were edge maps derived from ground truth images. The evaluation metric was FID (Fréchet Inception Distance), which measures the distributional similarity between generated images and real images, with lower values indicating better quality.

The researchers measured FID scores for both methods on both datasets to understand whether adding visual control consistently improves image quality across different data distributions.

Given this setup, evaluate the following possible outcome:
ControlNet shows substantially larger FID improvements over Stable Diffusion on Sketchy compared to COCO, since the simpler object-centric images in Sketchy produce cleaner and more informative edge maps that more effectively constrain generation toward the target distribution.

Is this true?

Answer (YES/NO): NO